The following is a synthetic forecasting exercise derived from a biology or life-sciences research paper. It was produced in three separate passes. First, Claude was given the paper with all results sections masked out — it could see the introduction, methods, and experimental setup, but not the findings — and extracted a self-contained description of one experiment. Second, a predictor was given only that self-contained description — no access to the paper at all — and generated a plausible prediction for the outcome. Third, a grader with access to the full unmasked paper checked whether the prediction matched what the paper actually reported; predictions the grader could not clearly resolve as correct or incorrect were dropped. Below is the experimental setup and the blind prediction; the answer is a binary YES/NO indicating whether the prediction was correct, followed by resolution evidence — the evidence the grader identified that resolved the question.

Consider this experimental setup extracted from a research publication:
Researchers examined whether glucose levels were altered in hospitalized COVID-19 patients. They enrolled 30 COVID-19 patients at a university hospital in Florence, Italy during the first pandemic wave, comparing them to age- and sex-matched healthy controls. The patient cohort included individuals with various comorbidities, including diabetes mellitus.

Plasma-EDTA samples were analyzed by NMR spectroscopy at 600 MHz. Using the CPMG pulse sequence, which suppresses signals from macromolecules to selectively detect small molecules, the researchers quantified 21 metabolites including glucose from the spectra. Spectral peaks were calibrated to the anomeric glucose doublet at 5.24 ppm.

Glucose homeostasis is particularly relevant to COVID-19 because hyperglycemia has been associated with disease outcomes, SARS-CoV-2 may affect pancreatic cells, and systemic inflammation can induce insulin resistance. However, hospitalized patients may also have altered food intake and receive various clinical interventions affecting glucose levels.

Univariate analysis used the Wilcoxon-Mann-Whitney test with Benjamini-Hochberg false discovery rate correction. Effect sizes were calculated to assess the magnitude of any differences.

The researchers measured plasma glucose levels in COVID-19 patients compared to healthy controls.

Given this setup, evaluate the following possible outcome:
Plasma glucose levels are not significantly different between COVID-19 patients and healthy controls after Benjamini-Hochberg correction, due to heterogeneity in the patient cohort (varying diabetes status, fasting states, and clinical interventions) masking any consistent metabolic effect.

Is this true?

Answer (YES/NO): YES